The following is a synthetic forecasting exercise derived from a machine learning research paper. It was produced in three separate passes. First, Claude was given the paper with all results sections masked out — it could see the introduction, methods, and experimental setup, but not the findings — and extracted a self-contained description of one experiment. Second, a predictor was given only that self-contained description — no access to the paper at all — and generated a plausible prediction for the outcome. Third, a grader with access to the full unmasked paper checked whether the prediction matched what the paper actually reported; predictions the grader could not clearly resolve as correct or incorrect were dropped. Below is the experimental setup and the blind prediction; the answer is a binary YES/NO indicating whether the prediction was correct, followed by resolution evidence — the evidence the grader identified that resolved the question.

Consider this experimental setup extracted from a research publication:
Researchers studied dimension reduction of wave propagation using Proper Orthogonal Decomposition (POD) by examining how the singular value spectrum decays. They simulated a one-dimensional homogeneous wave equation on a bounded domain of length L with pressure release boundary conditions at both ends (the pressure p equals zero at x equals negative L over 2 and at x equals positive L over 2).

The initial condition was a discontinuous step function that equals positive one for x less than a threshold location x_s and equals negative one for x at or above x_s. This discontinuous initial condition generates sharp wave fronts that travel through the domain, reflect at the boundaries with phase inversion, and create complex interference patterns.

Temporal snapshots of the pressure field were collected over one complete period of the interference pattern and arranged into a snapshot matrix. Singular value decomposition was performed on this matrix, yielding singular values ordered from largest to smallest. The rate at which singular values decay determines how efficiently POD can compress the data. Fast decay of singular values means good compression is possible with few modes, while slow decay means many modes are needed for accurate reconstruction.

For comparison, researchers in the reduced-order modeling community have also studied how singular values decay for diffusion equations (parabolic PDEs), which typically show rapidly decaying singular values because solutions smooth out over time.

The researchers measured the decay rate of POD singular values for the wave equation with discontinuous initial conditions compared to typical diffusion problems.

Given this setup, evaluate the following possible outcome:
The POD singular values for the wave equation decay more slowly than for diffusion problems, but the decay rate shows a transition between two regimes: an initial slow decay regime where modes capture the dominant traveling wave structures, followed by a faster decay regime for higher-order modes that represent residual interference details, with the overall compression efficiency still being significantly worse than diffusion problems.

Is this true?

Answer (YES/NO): NO